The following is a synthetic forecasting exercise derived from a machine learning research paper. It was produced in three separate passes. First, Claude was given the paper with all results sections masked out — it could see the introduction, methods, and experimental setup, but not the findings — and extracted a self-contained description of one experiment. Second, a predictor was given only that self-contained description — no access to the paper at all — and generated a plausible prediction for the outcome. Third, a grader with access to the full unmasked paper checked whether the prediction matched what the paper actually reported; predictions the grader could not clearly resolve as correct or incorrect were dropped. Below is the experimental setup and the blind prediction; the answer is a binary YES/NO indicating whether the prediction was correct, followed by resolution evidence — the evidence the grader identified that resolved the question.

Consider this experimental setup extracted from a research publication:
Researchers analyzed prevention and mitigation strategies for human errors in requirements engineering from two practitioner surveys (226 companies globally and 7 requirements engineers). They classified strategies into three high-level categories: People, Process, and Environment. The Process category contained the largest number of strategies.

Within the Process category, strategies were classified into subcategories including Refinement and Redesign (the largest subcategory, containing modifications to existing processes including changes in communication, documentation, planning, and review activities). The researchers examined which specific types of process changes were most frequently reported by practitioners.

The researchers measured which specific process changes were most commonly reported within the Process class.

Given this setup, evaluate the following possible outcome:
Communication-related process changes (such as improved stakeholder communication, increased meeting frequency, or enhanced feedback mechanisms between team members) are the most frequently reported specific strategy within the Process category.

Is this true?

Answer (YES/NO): YES